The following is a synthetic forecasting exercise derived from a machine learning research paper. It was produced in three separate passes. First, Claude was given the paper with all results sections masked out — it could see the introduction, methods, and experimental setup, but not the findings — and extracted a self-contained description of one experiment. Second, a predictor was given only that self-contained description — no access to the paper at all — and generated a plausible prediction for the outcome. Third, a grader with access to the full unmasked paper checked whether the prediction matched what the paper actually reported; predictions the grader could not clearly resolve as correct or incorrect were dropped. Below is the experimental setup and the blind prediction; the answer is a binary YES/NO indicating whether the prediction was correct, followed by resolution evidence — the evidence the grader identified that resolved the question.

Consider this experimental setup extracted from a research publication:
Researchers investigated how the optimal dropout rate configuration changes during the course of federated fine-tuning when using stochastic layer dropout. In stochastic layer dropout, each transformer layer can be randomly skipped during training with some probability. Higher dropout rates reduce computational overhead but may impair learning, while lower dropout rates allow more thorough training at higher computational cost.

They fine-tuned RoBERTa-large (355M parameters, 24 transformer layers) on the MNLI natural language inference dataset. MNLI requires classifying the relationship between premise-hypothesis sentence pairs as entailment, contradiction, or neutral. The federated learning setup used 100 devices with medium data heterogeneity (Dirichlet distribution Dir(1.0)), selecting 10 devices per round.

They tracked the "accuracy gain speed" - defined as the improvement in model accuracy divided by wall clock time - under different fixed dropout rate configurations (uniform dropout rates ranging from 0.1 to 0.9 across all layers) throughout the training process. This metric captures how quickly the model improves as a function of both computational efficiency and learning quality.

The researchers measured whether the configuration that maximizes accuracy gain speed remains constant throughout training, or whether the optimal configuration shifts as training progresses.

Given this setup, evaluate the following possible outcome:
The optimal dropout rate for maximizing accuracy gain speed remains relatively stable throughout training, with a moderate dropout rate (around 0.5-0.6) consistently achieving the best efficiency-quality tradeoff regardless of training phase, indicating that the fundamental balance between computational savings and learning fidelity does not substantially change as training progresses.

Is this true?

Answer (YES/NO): NO